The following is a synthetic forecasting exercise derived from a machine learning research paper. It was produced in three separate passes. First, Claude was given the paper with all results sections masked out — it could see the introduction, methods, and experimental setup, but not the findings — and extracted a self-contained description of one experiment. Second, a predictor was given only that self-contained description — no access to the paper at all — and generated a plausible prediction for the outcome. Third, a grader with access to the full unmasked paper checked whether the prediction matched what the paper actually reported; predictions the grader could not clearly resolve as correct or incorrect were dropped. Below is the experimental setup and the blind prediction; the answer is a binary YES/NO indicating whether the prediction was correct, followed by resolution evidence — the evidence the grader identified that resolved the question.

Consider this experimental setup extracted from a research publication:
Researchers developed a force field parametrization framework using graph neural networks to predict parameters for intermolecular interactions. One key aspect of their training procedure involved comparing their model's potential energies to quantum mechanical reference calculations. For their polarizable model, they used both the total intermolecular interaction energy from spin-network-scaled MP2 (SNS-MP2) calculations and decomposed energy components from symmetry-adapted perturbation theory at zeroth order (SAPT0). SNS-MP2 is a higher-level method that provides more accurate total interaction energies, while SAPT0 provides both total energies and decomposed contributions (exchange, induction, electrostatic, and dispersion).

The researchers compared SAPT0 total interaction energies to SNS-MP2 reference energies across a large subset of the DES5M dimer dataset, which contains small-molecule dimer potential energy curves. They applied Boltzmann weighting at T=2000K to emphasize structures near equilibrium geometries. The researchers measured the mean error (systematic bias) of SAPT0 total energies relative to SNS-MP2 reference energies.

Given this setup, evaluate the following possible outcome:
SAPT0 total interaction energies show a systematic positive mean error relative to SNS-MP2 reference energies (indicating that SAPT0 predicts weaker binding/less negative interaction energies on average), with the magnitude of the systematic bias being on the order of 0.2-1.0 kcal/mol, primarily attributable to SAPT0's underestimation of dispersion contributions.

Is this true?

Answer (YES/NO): NO